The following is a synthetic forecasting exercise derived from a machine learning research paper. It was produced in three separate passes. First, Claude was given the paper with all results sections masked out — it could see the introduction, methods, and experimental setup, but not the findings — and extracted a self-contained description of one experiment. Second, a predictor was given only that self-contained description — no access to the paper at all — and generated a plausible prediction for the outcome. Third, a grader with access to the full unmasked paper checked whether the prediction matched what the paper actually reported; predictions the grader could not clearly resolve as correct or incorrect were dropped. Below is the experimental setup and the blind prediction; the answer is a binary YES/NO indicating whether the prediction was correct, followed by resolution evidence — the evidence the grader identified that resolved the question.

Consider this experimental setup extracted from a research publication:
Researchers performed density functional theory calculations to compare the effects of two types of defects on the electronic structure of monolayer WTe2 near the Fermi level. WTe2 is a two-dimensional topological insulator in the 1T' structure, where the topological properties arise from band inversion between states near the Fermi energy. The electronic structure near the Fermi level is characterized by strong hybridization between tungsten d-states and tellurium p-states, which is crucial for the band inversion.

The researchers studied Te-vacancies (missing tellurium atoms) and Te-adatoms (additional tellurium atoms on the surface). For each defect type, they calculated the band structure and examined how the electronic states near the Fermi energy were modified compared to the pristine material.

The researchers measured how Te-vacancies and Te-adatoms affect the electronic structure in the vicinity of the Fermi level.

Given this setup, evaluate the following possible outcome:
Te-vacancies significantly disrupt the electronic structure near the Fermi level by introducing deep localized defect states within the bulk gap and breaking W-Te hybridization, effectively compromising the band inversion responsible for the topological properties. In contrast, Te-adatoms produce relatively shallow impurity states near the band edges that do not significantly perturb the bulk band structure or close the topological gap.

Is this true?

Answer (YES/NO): NO